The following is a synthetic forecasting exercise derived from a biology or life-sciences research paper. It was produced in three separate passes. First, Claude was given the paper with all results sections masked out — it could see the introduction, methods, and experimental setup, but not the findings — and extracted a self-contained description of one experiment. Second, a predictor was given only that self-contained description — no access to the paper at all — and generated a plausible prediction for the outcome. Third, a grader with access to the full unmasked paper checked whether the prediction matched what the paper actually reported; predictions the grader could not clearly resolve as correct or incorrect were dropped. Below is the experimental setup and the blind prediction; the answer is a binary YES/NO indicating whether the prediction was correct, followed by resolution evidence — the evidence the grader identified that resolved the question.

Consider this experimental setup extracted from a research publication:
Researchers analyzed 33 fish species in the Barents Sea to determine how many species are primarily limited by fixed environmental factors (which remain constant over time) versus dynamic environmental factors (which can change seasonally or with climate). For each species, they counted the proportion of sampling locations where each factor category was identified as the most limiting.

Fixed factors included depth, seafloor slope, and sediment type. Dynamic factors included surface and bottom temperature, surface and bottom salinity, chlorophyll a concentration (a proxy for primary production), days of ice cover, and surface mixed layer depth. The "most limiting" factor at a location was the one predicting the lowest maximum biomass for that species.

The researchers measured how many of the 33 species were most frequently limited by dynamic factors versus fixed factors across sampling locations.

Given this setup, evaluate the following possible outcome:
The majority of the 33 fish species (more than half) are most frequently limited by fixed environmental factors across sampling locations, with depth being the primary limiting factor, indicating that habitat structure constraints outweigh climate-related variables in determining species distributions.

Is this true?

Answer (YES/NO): NO